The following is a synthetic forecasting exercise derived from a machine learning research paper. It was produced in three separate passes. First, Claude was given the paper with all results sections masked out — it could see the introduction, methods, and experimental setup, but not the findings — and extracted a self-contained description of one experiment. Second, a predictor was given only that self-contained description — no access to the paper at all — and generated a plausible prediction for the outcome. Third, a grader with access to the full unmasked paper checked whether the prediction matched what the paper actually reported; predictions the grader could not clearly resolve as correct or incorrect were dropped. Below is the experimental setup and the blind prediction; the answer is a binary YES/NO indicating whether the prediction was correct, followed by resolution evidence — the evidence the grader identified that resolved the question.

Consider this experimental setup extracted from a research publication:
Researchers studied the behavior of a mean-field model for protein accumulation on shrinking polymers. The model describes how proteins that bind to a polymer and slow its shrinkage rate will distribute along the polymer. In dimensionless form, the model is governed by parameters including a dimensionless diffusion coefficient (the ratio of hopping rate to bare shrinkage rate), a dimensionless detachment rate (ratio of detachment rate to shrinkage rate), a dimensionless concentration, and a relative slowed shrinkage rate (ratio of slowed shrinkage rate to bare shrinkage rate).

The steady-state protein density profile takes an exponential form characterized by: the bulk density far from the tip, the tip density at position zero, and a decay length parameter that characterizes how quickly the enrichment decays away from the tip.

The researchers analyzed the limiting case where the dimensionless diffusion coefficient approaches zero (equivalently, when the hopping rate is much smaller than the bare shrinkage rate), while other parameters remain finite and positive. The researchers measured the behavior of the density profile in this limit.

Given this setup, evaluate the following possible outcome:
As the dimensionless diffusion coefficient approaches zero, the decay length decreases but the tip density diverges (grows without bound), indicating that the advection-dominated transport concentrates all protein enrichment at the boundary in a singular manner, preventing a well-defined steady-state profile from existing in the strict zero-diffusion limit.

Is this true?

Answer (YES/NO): NO